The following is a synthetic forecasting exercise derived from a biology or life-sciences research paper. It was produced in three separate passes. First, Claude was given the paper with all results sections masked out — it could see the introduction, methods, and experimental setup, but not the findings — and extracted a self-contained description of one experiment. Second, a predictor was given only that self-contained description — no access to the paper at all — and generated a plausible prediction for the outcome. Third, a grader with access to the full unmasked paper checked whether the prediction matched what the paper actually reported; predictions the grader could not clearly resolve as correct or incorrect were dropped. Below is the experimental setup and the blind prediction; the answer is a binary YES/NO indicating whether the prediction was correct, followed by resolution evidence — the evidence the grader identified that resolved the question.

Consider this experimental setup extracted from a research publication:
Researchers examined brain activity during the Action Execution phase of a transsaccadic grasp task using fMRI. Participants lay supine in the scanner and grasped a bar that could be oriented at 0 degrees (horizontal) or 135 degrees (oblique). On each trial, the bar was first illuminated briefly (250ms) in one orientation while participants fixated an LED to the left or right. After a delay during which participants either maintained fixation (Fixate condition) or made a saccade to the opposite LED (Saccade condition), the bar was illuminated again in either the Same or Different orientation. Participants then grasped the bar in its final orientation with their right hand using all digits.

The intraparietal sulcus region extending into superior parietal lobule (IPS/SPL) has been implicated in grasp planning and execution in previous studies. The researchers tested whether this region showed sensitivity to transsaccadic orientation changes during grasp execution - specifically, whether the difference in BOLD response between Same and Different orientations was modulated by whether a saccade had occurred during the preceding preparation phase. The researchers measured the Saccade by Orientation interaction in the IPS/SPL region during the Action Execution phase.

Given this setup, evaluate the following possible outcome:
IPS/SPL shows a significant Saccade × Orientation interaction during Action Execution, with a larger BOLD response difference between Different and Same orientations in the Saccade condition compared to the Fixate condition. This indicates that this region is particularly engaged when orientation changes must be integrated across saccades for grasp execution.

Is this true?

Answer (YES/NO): YES